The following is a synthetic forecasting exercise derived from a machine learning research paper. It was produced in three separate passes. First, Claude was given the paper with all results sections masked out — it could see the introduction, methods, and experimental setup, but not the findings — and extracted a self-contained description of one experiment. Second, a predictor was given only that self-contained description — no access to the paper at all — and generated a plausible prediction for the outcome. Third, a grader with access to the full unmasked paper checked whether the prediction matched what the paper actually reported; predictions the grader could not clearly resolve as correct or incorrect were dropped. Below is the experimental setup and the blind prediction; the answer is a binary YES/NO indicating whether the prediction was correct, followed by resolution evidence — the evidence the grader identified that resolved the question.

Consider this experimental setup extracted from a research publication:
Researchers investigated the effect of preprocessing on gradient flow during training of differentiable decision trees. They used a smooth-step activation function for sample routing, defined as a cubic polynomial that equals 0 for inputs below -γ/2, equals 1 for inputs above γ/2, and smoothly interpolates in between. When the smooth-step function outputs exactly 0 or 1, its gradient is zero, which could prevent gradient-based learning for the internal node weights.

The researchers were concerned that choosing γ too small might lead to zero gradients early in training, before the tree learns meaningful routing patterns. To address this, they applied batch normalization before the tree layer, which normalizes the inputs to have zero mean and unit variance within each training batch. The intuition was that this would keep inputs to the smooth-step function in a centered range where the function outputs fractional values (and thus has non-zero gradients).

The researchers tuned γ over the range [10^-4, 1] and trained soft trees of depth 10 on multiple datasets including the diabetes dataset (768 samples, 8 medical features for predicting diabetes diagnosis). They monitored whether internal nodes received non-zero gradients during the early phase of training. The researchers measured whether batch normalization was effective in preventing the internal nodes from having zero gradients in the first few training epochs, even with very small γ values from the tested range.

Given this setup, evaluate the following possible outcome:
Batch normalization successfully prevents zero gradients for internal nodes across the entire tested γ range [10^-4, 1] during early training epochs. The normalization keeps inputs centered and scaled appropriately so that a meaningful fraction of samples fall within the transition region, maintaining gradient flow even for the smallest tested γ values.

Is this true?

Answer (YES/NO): YES